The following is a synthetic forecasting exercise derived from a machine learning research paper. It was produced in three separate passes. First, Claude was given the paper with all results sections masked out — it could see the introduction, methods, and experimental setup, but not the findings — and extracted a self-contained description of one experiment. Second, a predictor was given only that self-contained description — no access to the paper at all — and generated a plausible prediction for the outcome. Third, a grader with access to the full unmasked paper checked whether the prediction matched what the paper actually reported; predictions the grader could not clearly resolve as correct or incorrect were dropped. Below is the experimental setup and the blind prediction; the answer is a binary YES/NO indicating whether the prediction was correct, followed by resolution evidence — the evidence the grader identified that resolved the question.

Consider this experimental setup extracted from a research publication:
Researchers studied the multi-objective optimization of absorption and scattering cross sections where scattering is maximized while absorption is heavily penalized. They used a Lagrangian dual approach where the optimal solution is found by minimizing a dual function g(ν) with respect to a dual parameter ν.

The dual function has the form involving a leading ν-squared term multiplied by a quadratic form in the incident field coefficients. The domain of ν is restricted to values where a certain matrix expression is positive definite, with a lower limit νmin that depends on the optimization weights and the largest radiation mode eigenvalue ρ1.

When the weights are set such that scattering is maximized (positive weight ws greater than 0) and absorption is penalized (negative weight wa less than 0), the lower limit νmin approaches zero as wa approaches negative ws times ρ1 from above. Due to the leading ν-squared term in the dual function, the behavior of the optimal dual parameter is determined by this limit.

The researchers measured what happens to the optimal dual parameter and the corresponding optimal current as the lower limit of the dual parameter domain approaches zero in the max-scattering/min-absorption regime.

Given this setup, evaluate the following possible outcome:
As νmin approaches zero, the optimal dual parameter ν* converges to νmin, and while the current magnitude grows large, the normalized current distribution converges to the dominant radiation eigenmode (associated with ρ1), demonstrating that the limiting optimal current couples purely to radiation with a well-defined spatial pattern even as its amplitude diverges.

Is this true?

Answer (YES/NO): NO